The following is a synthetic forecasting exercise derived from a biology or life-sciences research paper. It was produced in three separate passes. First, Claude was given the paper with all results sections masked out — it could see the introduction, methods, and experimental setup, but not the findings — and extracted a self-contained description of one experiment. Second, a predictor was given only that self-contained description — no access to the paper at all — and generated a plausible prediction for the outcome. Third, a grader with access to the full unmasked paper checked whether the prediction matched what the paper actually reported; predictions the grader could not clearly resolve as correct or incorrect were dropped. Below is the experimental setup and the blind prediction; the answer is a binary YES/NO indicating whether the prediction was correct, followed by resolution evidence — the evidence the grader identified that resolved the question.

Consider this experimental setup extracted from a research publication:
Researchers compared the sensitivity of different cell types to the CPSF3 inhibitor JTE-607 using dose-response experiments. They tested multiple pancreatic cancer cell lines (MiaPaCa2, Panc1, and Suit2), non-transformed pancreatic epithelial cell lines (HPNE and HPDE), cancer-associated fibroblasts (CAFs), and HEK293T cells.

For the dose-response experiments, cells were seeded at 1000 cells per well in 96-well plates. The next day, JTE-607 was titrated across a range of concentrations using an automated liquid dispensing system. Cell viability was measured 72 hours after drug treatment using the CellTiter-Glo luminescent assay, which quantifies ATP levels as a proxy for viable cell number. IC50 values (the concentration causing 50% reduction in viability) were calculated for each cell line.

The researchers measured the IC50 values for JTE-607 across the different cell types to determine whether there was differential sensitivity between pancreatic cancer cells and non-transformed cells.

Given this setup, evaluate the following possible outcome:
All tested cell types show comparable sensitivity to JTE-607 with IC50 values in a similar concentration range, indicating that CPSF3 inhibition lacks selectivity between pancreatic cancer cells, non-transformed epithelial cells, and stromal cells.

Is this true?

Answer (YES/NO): NO